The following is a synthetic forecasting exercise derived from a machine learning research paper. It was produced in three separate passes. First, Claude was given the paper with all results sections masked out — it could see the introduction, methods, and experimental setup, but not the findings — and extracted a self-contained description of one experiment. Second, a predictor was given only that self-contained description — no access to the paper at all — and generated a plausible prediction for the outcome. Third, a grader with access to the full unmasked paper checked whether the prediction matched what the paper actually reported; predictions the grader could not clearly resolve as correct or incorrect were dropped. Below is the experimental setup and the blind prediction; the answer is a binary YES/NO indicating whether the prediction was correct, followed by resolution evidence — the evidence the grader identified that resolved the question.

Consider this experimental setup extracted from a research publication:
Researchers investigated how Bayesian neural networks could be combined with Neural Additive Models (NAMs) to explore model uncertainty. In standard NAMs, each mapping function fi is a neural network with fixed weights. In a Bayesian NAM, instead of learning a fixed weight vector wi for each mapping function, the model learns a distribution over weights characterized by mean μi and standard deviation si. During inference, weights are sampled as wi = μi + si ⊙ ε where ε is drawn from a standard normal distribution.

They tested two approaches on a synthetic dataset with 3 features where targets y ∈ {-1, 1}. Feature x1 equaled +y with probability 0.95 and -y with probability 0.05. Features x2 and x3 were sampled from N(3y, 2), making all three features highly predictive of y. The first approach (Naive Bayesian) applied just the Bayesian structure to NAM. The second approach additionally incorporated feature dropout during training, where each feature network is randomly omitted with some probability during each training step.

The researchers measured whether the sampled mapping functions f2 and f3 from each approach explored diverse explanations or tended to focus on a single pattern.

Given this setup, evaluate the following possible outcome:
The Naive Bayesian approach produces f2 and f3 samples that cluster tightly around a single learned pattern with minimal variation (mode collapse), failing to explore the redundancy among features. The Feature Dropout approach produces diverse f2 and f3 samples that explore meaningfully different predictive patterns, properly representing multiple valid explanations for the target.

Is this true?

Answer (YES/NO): YES